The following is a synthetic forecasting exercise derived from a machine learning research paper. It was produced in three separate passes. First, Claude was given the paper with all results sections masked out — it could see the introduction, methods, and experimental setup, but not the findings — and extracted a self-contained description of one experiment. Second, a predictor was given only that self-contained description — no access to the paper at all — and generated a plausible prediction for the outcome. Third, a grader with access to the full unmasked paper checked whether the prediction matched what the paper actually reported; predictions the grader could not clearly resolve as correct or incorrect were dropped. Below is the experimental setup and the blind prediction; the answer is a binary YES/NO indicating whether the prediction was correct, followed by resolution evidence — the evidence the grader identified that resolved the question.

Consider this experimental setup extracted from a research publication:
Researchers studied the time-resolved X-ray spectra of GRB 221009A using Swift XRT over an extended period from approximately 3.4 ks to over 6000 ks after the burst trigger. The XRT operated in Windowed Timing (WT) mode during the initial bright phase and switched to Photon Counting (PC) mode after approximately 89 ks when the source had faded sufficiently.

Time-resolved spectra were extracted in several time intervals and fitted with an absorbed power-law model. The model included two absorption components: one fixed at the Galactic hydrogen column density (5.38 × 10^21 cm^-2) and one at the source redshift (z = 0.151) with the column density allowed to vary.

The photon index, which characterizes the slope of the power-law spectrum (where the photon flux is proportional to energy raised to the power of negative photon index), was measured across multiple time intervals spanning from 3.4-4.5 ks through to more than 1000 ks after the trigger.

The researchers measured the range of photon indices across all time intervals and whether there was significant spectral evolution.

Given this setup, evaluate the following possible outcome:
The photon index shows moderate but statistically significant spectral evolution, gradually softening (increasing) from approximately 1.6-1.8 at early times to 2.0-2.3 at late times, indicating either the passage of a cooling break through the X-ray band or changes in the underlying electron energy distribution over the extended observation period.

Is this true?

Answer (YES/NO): NO